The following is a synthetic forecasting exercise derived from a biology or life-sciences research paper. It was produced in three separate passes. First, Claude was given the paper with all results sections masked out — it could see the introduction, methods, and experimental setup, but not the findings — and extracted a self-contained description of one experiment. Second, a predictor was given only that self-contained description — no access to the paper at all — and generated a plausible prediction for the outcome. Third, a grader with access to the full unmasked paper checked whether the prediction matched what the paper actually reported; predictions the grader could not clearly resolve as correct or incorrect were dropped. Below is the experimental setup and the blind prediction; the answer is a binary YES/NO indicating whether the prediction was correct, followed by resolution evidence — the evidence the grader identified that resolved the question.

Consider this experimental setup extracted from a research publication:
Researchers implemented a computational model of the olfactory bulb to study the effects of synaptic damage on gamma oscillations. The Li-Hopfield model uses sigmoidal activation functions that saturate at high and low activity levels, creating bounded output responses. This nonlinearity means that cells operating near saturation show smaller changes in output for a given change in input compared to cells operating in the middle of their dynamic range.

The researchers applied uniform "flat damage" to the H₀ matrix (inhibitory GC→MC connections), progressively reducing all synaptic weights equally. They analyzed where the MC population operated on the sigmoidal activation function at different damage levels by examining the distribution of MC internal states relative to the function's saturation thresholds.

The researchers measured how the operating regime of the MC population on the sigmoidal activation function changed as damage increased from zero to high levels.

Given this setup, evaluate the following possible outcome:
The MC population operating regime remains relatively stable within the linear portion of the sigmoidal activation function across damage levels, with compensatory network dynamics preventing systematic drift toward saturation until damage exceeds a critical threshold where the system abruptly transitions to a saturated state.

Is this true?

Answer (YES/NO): NO